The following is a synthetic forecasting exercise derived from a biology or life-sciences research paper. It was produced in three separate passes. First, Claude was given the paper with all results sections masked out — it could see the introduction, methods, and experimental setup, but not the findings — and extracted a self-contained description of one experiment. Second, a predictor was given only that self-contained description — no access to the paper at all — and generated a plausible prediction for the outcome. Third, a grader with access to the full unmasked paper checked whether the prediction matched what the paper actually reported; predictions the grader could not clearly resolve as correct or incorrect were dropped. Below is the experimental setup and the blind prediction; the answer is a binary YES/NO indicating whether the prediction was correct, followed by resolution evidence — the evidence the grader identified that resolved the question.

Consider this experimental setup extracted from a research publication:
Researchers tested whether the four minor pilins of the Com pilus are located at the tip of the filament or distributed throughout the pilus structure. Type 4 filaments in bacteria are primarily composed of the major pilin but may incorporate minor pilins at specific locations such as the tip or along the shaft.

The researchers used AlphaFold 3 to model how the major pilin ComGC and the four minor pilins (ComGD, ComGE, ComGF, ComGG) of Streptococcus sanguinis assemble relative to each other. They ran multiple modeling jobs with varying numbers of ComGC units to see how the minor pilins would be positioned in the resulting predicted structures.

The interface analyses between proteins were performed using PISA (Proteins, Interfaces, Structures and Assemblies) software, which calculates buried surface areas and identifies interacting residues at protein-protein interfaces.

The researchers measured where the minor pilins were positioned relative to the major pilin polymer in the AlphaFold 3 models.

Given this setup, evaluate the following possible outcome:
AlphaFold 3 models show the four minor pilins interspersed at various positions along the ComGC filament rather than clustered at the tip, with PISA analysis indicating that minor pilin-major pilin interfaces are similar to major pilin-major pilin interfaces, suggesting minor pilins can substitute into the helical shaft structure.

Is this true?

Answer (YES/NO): NO